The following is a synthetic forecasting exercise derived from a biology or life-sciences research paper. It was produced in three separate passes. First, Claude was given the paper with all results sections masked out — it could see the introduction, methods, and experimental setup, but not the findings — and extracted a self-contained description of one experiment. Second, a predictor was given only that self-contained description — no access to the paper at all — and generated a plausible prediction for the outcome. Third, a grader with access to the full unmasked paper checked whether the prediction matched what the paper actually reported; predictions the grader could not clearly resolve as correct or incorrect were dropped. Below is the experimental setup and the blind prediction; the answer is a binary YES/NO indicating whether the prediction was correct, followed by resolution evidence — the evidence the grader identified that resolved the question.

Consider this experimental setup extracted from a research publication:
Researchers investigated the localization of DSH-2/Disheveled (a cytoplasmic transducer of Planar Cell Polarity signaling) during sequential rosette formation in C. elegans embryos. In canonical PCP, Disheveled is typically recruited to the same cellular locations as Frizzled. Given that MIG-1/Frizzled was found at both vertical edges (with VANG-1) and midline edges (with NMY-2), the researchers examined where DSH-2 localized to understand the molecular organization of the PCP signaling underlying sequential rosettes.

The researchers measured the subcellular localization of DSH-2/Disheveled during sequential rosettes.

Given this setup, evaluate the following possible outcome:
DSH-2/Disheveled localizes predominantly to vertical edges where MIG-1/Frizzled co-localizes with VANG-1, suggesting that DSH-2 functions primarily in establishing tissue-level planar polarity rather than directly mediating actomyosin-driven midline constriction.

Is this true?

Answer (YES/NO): NO